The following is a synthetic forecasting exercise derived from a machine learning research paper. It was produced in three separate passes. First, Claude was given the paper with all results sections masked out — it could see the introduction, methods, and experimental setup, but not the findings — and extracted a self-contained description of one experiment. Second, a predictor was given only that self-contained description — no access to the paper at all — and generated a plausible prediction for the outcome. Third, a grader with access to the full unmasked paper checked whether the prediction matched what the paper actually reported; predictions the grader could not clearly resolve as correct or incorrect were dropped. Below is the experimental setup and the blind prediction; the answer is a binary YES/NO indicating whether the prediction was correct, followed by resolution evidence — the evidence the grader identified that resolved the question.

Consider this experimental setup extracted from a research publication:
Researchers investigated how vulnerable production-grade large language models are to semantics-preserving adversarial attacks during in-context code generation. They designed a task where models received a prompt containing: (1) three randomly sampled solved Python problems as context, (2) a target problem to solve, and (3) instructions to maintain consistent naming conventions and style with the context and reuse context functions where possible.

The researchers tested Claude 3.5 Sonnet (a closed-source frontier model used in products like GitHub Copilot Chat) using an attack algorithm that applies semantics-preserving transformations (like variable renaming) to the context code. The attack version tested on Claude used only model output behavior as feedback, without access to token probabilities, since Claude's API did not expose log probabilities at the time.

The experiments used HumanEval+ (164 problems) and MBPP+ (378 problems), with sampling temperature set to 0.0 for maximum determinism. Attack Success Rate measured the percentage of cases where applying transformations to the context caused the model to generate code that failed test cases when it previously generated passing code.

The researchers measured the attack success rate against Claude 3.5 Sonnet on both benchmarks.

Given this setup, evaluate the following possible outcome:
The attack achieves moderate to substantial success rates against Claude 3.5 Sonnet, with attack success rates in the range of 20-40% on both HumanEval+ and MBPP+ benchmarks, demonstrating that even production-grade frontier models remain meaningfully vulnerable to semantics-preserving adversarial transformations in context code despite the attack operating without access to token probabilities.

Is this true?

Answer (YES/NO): NO